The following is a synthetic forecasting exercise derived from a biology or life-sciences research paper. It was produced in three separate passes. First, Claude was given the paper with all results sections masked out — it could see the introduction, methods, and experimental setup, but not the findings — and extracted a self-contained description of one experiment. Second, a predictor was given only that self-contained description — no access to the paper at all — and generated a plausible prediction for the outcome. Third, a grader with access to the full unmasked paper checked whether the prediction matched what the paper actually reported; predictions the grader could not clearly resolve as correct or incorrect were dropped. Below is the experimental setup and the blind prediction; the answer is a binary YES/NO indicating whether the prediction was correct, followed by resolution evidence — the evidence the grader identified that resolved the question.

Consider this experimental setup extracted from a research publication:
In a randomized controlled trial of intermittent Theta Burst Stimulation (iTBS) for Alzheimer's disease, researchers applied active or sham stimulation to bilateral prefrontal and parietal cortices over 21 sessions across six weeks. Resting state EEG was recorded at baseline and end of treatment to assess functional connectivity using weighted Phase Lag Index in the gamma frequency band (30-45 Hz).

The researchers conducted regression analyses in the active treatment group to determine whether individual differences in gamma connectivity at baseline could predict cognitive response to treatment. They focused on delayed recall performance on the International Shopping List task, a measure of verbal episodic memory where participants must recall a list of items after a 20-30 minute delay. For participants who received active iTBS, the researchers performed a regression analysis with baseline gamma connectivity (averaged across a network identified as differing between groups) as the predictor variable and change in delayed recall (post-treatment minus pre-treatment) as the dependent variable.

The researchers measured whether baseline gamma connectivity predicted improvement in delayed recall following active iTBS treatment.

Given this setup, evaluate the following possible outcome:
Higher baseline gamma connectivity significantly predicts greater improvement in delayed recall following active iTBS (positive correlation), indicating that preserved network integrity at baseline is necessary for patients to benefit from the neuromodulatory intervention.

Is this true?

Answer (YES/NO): YES